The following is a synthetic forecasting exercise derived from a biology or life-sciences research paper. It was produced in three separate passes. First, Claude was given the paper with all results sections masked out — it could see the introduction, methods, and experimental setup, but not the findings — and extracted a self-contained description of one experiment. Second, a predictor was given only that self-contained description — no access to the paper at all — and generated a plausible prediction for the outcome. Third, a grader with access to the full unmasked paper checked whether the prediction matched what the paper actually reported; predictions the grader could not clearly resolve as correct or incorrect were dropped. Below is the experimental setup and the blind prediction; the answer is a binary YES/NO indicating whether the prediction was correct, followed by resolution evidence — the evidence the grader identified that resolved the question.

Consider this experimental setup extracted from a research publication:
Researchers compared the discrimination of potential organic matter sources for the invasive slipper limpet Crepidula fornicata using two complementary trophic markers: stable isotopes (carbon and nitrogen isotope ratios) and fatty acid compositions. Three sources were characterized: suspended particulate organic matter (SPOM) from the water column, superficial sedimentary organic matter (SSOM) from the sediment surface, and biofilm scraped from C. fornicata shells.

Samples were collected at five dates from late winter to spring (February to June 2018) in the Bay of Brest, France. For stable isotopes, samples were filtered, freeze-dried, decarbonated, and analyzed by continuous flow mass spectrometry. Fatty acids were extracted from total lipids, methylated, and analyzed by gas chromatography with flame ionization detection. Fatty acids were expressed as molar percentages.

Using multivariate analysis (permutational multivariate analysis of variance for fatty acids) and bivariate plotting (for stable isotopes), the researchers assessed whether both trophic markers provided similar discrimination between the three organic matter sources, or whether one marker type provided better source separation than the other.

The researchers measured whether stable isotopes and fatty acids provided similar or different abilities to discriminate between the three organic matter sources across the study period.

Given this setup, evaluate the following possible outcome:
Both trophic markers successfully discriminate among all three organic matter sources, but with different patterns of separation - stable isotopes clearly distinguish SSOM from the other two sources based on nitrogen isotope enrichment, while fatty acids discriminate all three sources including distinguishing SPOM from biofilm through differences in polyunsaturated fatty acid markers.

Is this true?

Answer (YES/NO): NO